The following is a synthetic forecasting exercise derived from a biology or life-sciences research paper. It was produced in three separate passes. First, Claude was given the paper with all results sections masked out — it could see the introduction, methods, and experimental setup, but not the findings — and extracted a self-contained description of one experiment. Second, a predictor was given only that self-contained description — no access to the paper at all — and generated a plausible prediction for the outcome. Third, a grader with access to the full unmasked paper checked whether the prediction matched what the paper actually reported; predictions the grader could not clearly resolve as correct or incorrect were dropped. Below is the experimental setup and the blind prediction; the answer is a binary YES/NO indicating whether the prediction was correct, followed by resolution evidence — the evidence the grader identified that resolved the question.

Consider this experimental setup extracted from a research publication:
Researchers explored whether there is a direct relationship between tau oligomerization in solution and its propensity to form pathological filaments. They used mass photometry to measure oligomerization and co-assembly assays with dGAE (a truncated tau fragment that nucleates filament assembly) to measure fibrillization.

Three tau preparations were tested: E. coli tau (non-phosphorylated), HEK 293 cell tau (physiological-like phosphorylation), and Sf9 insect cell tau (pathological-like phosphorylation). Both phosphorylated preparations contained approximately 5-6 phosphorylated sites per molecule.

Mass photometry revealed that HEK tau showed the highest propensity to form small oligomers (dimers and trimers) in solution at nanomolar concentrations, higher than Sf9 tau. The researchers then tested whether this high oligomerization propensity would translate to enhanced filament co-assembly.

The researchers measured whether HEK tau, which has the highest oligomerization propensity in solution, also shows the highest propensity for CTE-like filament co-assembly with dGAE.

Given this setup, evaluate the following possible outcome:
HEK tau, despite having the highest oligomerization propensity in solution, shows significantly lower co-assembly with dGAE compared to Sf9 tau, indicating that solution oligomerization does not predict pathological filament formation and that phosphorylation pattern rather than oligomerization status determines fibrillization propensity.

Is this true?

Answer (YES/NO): YES